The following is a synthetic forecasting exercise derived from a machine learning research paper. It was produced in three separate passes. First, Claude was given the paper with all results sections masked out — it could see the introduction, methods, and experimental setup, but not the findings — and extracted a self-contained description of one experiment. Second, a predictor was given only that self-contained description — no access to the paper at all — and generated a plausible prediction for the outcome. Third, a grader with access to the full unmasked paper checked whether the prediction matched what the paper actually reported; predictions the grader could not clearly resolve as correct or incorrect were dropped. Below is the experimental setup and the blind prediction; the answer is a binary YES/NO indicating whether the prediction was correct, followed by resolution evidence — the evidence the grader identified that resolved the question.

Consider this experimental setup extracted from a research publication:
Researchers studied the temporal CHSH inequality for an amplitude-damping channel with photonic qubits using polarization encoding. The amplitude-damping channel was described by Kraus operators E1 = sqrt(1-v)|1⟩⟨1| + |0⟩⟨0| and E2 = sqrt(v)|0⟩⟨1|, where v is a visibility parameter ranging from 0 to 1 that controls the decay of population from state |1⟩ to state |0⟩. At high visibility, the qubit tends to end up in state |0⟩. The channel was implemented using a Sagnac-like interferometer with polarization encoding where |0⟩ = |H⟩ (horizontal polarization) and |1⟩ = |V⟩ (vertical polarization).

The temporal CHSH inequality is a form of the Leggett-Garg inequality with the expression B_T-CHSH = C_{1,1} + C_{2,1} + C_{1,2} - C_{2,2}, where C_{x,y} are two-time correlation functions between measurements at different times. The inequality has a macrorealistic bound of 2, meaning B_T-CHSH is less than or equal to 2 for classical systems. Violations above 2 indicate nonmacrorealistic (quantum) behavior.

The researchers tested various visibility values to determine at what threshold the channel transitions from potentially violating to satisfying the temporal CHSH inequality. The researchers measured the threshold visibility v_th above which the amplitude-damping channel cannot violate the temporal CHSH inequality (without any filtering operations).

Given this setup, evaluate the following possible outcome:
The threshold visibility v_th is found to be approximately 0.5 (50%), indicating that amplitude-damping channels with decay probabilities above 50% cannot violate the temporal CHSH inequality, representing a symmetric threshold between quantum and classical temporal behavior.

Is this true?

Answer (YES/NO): YES